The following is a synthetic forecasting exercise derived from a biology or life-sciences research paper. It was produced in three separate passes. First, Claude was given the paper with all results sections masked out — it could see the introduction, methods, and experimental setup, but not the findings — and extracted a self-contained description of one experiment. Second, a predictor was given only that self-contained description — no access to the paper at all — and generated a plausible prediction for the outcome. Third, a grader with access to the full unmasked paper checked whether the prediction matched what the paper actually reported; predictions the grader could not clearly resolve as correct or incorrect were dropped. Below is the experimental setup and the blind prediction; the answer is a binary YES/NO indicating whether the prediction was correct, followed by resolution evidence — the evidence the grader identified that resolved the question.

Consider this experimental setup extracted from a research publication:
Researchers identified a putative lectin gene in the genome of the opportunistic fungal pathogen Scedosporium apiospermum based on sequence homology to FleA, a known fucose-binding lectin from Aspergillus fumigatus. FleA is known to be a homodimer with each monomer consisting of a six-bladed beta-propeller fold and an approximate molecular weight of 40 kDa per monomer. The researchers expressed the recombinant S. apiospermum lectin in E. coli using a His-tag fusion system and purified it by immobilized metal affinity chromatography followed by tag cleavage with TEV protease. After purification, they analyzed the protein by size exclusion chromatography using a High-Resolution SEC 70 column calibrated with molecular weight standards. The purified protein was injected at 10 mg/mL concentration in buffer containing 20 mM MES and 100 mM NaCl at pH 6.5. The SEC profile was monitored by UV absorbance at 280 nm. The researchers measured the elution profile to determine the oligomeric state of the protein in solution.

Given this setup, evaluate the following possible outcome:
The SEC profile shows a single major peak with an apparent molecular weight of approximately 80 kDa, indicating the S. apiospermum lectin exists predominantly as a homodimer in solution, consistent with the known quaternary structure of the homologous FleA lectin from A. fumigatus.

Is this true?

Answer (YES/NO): NO